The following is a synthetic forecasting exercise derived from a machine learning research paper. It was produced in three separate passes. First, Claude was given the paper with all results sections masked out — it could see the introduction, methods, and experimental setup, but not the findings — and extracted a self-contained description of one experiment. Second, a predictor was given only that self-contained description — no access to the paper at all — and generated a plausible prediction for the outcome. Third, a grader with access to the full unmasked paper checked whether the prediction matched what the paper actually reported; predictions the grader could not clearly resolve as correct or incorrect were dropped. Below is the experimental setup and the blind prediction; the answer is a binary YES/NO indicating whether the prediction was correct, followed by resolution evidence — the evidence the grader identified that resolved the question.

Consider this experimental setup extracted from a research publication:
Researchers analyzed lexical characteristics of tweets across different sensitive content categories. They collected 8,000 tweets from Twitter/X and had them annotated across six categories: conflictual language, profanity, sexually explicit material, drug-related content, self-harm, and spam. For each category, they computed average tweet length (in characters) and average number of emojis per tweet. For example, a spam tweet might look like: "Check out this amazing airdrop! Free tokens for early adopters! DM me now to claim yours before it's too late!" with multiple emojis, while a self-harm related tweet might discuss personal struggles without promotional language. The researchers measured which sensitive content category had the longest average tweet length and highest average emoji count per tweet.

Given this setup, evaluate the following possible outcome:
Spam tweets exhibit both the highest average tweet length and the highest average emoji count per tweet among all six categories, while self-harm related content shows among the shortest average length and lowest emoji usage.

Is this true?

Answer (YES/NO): NO